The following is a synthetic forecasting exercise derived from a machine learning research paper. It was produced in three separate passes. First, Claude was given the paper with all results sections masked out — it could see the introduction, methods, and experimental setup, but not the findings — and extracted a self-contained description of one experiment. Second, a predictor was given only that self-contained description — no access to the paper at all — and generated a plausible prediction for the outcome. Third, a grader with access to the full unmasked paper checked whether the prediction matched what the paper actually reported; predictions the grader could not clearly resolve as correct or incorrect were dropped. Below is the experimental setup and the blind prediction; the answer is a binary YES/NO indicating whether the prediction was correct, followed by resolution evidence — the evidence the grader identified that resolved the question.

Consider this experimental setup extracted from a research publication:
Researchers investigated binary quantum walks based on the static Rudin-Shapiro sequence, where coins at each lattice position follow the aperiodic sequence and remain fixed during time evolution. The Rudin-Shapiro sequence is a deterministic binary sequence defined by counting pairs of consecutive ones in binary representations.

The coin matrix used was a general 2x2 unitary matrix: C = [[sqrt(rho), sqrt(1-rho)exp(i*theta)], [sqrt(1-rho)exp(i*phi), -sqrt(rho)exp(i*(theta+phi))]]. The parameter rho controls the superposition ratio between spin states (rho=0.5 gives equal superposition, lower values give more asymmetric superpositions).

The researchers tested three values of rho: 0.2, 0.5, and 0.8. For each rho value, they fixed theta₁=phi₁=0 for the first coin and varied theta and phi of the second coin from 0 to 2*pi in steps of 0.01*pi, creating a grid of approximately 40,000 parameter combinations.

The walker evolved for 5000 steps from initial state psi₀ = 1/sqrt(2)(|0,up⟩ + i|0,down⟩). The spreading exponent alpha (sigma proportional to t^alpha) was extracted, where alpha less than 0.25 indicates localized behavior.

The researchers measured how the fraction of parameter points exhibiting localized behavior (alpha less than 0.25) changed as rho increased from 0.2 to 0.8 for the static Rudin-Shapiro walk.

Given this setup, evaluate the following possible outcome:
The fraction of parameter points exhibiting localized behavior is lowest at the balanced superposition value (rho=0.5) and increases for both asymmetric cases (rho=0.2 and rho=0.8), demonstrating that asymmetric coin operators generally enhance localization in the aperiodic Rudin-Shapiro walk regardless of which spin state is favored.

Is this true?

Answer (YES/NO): NO